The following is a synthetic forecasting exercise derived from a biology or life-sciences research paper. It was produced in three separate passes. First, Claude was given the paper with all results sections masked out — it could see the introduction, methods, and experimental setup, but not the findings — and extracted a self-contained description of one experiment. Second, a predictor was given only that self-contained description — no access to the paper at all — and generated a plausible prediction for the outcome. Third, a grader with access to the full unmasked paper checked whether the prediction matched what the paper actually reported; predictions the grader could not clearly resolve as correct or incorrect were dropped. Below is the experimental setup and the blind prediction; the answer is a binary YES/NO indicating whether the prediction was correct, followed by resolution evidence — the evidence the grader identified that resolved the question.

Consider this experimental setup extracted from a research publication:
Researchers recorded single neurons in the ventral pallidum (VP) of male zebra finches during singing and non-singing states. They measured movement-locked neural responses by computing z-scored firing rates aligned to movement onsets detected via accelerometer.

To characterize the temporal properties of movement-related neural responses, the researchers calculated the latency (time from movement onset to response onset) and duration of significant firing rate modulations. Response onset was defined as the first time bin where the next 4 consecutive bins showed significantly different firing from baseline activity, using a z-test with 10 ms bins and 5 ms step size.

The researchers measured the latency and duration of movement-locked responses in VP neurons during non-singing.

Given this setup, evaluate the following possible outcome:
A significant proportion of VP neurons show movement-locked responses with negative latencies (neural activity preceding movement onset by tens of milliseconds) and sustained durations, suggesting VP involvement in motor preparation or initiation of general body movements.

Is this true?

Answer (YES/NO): NO